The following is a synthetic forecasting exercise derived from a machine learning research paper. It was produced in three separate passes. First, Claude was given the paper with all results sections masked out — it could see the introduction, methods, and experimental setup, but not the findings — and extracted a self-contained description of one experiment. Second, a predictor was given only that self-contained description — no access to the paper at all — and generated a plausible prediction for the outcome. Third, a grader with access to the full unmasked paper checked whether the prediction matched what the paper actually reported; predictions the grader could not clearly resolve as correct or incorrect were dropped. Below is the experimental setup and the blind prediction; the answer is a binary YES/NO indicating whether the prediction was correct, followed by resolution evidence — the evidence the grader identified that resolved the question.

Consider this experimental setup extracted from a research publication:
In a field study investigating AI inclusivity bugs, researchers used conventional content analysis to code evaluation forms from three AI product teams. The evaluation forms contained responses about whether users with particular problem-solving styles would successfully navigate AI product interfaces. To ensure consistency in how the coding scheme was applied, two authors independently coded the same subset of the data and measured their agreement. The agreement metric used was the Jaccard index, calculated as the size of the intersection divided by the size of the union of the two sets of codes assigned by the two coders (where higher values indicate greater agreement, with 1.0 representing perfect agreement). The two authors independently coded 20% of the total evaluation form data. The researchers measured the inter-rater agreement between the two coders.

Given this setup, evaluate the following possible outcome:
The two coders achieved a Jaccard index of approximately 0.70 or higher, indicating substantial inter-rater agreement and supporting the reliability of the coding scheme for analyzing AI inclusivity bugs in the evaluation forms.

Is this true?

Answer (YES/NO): YES